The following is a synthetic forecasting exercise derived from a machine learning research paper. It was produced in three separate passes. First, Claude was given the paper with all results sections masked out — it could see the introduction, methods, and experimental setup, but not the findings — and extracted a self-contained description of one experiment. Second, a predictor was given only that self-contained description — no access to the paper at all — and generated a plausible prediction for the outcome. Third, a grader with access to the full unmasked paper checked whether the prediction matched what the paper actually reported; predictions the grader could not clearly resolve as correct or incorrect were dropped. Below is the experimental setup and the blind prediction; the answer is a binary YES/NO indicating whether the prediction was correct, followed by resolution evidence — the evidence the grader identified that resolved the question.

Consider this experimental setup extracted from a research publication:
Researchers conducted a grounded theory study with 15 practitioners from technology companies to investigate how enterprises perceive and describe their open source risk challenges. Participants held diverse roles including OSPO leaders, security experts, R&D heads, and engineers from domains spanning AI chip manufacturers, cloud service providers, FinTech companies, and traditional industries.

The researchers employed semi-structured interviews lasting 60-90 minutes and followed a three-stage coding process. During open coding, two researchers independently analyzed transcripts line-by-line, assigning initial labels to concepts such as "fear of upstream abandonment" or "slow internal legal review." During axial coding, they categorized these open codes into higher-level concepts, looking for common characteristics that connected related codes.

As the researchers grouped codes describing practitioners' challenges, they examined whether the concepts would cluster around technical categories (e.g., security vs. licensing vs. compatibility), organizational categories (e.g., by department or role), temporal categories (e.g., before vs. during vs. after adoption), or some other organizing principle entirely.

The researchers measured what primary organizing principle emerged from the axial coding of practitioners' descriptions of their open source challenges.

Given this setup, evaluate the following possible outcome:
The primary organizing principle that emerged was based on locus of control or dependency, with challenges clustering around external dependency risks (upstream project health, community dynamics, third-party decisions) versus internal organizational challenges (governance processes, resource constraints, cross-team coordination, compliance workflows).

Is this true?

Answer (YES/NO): YES